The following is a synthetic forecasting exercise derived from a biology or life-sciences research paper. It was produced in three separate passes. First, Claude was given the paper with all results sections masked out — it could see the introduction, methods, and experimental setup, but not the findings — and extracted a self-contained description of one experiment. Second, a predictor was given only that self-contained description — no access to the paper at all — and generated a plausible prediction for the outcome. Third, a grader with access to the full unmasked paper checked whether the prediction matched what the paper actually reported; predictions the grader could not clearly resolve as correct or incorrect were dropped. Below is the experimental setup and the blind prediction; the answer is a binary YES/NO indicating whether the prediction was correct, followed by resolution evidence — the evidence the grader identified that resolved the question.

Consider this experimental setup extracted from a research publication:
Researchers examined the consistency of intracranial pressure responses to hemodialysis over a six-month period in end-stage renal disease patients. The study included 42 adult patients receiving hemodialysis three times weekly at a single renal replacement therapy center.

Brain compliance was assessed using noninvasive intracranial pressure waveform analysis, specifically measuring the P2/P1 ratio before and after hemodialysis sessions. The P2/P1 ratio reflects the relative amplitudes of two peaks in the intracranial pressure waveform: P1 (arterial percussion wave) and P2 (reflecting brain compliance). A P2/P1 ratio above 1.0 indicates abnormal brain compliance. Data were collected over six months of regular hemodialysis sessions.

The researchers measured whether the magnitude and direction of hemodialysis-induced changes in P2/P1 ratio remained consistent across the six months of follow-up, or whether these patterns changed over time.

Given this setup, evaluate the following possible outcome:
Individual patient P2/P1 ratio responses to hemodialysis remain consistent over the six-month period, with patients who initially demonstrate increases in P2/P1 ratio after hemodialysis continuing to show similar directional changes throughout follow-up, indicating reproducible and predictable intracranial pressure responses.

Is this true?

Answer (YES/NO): NO